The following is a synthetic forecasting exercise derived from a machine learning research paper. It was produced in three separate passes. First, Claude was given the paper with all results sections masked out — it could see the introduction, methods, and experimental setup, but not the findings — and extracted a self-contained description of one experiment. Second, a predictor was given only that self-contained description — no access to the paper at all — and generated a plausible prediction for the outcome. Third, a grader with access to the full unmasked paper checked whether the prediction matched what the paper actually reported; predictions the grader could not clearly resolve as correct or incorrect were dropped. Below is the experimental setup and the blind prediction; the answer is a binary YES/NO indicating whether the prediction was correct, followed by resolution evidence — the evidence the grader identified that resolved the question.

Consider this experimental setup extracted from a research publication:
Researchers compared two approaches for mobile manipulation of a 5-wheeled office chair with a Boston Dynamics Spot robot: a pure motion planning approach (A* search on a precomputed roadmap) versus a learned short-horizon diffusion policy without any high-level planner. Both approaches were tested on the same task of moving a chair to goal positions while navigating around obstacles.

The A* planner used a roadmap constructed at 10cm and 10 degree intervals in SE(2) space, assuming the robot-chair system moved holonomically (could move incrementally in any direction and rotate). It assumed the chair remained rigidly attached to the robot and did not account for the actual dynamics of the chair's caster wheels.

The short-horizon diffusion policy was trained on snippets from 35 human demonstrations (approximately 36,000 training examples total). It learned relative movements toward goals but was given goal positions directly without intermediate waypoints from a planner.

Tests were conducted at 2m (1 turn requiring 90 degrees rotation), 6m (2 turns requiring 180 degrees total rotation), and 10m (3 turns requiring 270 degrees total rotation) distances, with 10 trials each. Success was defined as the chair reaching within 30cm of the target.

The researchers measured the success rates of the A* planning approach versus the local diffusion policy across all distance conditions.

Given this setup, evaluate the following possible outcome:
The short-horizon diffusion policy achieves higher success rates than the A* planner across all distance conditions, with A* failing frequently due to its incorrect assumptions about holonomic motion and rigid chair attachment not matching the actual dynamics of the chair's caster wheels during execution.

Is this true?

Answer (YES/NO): NO